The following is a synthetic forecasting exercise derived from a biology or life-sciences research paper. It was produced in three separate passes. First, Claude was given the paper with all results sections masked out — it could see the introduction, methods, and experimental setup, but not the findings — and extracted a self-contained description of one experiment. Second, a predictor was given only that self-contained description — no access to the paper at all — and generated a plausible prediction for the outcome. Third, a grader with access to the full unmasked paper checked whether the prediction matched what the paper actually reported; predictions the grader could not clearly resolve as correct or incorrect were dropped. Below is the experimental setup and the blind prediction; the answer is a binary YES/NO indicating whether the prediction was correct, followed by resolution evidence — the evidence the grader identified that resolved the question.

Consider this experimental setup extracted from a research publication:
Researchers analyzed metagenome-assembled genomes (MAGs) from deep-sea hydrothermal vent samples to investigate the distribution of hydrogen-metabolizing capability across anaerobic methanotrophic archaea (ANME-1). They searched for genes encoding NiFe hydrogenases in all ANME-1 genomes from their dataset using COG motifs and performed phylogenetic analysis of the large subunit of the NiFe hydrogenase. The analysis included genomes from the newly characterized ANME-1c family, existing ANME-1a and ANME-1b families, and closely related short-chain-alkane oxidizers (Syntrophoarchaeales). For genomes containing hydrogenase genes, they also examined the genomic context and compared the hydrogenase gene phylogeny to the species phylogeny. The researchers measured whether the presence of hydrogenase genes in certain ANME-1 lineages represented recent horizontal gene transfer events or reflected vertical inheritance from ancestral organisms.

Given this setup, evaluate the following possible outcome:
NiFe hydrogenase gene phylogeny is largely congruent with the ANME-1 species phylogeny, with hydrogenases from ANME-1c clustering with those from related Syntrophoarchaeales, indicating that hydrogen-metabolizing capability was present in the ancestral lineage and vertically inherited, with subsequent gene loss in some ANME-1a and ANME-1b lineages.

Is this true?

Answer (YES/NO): YES